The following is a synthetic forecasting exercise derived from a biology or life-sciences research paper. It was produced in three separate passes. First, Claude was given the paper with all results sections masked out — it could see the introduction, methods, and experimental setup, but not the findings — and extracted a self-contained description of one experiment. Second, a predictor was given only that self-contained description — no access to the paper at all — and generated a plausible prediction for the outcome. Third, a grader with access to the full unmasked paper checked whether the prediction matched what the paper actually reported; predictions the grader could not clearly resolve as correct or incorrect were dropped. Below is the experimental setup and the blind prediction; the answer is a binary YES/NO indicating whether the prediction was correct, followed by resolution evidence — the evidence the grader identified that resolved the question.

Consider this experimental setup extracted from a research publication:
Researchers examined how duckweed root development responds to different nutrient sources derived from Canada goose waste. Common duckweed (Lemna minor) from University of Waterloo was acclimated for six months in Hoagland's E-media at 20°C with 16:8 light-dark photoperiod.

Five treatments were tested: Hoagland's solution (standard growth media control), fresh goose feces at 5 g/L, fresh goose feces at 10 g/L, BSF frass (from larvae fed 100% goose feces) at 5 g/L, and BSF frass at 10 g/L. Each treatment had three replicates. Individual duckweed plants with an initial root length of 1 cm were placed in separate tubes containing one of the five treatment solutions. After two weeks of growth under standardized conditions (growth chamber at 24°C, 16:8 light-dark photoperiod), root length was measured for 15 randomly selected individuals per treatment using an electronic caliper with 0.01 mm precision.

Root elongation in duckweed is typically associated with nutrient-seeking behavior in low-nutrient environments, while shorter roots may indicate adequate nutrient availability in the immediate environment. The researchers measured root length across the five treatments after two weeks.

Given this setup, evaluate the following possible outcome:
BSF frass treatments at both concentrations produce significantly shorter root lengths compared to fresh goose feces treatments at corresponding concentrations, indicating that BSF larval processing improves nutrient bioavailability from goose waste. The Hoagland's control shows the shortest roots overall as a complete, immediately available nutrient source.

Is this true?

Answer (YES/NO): NO